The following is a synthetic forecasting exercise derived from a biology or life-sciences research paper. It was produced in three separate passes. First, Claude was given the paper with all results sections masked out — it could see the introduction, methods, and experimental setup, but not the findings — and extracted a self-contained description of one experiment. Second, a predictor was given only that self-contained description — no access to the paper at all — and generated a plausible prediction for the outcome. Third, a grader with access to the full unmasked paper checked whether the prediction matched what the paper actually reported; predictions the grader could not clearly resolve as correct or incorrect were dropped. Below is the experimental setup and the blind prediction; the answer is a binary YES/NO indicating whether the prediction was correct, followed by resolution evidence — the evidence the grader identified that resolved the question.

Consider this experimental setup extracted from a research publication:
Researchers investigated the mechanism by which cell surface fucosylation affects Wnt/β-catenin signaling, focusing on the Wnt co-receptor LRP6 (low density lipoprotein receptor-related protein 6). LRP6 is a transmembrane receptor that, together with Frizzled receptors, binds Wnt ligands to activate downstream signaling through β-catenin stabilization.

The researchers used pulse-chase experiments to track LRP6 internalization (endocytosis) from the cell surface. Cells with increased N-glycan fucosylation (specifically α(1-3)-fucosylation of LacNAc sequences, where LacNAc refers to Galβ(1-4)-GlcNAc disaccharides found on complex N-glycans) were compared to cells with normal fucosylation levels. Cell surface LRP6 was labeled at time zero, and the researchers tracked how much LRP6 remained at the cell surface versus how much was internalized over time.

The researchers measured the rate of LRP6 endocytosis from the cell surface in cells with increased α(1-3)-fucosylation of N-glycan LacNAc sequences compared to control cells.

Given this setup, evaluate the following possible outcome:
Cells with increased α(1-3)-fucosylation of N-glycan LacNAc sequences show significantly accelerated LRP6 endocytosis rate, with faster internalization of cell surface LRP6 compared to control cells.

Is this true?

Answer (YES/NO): YES